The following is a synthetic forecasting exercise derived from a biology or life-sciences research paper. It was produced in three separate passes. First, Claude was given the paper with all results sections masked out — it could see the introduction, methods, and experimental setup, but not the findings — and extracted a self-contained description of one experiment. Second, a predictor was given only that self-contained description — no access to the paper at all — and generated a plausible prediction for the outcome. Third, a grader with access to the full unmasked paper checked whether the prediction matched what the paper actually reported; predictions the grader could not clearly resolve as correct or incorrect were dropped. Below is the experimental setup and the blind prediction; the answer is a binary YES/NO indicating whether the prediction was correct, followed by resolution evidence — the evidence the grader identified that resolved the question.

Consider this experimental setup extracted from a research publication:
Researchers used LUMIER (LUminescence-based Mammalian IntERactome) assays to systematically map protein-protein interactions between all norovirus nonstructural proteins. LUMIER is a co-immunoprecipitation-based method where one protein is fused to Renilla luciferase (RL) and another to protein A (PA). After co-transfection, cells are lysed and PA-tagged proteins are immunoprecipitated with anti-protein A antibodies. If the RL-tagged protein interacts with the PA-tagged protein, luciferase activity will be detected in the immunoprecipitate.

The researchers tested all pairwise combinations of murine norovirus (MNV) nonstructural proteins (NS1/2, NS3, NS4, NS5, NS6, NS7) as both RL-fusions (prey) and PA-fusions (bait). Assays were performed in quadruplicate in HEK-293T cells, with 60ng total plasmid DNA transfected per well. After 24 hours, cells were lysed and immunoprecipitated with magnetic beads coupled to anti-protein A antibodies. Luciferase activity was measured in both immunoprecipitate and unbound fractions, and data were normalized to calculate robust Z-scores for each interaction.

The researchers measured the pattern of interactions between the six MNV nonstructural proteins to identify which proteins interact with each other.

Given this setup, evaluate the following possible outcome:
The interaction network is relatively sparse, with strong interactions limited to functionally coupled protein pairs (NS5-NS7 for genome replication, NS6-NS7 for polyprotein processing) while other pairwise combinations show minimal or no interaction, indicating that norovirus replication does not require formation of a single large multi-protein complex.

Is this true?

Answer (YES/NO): NO